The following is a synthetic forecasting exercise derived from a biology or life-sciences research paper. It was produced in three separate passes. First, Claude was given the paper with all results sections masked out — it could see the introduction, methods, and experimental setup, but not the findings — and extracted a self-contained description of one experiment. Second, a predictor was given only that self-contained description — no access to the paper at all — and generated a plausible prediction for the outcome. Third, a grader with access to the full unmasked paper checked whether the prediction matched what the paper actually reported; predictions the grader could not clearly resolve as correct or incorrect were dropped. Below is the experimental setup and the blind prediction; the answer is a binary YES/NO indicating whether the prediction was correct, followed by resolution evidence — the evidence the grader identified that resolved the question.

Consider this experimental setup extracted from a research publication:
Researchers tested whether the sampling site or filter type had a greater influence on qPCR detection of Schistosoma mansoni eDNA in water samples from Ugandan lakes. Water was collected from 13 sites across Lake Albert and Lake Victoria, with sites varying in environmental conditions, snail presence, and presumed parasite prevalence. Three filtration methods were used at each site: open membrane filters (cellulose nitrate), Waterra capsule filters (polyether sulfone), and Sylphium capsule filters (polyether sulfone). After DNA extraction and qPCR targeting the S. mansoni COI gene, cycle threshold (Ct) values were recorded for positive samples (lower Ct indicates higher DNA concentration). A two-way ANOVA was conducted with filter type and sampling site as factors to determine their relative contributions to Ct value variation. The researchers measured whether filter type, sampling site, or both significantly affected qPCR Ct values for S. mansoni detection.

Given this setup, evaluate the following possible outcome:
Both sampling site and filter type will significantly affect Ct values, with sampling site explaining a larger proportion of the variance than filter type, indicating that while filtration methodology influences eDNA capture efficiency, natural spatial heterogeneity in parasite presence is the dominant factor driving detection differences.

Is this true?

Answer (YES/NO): NO